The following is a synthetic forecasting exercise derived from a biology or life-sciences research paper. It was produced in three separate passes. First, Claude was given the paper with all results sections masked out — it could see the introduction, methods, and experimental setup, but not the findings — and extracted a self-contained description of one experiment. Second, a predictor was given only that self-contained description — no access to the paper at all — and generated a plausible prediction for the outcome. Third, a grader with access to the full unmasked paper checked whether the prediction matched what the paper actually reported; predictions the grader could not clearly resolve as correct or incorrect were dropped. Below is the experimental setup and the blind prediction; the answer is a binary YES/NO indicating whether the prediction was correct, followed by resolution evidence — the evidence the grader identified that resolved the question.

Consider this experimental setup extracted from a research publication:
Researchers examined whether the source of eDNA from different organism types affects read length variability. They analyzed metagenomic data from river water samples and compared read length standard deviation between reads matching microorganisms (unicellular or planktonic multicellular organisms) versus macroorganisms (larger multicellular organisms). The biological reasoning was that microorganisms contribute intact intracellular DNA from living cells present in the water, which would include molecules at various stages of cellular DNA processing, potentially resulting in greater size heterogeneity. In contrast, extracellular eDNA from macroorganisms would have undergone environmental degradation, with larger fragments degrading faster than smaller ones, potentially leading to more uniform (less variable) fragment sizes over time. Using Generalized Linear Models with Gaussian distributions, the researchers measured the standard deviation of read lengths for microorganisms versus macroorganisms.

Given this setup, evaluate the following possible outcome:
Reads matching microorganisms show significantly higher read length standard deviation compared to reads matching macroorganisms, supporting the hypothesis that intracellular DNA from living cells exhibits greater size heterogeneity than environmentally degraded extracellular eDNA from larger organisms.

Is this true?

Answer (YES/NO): YES